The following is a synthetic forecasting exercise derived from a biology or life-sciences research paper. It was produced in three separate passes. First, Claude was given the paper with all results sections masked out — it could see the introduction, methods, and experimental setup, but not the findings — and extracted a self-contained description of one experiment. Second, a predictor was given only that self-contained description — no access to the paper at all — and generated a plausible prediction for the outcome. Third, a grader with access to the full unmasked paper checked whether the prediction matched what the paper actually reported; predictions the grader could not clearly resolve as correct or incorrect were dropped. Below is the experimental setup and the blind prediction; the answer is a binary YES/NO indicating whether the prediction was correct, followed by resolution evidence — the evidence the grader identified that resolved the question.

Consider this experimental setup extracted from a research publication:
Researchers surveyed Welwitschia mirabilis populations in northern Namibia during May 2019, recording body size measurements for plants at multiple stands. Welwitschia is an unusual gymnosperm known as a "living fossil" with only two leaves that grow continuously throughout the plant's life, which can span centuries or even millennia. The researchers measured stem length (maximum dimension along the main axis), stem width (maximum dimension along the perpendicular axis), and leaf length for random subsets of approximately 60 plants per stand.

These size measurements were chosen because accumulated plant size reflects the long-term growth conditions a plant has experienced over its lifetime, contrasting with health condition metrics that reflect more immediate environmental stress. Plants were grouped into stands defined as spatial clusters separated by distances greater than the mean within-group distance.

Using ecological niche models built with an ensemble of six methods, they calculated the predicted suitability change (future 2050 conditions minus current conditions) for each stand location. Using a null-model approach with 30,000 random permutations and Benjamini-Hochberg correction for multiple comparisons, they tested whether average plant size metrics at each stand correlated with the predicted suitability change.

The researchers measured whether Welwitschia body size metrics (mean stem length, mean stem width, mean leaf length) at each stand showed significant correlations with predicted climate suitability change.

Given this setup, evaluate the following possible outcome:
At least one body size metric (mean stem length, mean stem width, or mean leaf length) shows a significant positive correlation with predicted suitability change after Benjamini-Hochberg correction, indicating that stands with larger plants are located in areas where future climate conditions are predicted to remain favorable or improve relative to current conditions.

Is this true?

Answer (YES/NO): NO